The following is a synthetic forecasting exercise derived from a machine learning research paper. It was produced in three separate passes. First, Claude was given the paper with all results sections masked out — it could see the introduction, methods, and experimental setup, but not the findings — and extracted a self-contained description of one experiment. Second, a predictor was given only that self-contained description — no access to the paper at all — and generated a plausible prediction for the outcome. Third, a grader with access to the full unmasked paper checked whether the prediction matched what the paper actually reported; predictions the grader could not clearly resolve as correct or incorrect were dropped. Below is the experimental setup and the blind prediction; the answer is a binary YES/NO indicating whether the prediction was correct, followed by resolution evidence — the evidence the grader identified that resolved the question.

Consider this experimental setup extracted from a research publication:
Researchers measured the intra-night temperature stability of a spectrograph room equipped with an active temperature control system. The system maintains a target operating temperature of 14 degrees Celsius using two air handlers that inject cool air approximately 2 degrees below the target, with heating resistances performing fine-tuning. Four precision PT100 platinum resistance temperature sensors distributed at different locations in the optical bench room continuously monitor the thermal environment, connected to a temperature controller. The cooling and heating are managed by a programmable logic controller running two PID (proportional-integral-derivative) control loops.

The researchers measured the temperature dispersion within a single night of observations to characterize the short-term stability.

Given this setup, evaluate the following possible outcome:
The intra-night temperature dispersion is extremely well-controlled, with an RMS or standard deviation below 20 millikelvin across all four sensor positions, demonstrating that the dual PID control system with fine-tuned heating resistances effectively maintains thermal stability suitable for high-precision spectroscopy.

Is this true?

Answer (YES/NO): YES